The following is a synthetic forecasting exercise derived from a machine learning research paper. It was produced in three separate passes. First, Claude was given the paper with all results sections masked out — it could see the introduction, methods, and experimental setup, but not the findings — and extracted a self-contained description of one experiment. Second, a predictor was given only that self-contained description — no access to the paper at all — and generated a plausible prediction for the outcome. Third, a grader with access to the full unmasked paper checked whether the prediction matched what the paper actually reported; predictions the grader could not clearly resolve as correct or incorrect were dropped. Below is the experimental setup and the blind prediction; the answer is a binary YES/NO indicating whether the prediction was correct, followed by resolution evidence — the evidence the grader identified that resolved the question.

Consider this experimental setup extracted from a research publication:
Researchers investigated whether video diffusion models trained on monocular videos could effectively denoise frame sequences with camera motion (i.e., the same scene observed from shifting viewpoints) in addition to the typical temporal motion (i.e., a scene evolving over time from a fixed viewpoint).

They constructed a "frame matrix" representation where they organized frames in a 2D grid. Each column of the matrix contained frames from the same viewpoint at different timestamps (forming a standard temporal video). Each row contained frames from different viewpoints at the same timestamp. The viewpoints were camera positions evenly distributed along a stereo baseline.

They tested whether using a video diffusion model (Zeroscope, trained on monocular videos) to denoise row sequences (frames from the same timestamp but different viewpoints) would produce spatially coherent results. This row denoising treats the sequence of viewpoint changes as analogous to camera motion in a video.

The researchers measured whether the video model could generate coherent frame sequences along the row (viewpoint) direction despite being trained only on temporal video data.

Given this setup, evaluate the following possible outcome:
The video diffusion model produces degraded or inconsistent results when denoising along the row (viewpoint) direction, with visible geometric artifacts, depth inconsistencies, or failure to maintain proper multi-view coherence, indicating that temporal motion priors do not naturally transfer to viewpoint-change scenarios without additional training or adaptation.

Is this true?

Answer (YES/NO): NO